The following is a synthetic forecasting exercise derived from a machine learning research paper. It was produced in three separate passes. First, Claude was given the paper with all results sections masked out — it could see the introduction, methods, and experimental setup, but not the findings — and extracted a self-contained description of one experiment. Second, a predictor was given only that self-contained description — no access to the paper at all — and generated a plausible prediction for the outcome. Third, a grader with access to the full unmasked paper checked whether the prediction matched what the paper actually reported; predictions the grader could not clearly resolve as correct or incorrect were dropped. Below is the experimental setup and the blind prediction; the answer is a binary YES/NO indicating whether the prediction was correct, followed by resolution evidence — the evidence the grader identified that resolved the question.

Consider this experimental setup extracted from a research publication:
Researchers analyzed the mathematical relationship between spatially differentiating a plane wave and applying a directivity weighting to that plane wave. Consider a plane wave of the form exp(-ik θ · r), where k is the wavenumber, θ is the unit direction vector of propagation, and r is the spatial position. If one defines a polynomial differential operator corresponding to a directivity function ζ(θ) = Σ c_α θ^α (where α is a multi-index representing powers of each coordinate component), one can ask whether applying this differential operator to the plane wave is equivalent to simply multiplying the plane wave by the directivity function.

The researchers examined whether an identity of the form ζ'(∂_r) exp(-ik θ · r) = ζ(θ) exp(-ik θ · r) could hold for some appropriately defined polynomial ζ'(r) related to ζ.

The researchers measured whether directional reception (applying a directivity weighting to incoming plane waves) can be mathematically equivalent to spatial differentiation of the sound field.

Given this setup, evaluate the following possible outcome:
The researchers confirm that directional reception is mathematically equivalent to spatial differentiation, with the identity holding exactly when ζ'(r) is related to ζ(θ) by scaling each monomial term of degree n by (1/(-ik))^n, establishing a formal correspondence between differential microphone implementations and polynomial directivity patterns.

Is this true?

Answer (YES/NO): YES